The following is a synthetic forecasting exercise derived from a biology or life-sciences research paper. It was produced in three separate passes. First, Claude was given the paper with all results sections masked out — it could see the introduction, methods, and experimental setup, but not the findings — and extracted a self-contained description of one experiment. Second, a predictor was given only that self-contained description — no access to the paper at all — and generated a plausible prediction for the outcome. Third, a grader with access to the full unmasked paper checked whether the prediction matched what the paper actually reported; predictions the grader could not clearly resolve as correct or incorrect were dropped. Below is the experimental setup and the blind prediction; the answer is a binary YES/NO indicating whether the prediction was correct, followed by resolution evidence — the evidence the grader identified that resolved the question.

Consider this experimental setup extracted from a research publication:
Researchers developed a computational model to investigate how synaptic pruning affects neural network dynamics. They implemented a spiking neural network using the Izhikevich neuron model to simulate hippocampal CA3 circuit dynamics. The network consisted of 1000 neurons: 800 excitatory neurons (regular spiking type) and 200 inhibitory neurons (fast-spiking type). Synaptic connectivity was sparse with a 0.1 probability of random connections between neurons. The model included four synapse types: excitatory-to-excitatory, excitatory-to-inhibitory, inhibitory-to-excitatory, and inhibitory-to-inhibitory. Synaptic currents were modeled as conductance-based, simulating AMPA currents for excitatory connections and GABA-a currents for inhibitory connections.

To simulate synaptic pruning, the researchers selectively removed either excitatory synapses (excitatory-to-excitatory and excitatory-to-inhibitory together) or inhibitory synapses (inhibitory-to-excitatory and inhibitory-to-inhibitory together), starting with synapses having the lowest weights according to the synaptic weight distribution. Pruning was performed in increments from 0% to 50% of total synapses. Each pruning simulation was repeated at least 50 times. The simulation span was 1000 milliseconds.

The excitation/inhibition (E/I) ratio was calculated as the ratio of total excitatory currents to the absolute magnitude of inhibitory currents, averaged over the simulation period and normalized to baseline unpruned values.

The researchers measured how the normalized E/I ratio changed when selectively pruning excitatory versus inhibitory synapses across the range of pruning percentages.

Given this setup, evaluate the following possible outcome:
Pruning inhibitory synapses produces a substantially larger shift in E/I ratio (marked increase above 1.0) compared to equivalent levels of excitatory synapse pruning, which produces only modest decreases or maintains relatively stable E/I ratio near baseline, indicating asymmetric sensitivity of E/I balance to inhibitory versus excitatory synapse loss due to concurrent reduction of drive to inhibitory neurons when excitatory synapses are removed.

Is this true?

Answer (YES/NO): NO